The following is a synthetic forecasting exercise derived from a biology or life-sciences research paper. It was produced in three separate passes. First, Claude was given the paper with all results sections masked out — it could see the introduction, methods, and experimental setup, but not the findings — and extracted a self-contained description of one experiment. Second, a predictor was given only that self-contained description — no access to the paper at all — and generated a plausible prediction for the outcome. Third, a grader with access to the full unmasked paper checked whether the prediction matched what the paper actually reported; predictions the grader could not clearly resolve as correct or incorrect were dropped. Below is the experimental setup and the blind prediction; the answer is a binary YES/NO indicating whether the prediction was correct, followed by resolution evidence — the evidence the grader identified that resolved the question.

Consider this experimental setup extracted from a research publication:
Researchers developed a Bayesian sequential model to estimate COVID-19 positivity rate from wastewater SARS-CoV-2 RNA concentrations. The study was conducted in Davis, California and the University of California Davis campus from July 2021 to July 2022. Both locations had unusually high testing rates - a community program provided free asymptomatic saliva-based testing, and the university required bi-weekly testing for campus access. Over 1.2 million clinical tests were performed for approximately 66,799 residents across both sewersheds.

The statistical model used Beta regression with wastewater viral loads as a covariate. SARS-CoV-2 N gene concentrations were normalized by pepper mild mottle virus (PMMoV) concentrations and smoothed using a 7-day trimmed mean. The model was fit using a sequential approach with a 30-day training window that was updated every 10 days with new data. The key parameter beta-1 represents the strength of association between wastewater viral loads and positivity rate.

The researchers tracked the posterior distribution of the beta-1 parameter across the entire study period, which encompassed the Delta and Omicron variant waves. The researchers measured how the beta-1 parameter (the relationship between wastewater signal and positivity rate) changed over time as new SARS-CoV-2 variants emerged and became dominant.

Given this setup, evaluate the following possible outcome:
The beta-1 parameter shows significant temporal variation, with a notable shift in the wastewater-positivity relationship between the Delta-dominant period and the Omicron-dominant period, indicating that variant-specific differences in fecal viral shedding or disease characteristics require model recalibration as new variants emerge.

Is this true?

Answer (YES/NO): NO